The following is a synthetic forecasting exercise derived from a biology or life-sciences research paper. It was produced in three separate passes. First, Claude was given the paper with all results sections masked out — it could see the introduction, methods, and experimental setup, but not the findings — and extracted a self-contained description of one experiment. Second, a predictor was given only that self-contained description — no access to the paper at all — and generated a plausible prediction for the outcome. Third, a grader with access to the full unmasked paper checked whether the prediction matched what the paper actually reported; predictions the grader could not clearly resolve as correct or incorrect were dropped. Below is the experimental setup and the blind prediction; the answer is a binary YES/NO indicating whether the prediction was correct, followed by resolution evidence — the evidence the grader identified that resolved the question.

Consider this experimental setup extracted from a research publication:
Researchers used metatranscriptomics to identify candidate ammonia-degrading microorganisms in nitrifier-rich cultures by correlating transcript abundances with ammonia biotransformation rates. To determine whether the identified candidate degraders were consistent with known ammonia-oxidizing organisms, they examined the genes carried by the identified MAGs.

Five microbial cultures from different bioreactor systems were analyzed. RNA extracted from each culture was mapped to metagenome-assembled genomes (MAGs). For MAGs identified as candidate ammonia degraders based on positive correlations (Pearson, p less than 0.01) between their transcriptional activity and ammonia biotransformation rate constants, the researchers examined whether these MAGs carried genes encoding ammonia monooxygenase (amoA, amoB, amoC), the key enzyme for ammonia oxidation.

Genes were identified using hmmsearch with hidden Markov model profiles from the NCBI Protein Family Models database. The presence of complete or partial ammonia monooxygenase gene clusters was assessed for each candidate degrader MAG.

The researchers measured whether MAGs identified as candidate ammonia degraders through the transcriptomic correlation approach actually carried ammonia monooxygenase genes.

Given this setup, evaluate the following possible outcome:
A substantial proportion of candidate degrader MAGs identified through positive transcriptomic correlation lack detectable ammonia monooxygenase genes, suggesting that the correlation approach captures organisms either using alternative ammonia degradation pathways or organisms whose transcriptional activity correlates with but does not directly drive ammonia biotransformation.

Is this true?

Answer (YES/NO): NO